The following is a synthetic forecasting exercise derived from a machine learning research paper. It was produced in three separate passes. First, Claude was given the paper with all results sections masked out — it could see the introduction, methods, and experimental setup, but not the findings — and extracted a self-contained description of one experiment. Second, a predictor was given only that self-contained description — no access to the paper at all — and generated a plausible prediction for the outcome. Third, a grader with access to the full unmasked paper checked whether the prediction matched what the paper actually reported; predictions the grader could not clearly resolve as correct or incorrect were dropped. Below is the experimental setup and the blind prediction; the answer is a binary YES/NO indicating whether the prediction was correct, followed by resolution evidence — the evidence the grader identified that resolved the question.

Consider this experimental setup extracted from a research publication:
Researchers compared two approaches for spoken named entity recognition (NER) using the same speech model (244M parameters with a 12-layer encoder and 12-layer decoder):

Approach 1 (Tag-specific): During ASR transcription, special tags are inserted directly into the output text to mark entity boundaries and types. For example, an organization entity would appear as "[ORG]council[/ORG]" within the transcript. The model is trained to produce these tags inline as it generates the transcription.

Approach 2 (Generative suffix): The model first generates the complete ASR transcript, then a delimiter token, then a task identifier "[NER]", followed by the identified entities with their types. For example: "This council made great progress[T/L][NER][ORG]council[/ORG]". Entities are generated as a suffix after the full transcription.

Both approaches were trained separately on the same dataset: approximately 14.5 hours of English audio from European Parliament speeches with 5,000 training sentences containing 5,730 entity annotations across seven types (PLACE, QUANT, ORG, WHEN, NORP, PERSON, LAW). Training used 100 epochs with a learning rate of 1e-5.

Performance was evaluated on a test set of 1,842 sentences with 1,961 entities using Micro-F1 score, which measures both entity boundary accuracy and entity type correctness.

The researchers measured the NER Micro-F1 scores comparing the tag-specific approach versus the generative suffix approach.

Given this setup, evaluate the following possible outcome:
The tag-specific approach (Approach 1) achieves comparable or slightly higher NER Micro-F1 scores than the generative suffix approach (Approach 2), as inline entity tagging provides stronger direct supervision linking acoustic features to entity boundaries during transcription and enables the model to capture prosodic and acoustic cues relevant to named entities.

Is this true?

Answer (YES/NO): NO